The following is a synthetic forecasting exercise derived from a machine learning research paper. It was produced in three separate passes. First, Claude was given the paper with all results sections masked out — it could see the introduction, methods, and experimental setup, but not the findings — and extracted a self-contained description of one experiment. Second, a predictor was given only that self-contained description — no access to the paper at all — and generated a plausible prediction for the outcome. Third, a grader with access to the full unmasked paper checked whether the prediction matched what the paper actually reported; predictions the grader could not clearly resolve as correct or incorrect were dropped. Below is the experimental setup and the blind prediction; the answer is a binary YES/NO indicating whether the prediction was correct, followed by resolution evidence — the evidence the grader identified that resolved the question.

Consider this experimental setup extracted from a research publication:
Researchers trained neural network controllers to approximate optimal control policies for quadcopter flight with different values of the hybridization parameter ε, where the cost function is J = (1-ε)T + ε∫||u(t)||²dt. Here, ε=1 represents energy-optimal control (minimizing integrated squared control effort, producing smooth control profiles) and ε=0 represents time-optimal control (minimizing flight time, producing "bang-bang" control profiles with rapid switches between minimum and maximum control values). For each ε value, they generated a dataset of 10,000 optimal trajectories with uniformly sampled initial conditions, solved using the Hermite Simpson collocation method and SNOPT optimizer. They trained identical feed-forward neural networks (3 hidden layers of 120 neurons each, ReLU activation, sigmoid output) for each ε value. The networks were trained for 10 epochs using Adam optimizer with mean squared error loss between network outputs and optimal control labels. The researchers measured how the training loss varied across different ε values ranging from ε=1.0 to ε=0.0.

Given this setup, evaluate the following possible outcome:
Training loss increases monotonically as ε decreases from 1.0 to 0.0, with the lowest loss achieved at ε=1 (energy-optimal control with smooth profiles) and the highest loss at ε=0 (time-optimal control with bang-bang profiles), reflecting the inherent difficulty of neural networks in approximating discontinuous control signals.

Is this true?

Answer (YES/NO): NO